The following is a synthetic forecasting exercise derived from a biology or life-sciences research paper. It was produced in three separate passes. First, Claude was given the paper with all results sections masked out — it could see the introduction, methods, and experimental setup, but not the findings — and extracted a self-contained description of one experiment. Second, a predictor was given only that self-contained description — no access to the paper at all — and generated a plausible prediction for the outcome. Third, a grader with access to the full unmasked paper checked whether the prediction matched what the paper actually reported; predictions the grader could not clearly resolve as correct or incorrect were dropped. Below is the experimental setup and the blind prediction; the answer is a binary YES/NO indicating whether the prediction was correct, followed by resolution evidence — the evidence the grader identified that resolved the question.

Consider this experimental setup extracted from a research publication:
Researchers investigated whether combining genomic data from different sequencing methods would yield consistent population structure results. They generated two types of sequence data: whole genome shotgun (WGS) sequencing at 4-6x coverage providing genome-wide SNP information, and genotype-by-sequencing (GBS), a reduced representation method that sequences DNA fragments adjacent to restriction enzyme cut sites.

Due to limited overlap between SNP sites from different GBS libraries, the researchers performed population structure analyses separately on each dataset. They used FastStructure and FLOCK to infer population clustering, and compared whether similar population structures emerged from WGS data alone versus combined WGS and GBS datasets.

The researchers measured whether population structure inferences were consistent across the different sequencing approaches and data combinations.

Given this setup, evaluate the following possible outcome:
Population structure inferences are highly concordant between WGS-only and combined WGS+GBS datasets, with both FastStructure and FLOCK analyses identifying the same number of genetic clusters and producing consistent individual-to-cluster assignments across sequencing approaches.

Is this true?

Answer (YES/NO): NO